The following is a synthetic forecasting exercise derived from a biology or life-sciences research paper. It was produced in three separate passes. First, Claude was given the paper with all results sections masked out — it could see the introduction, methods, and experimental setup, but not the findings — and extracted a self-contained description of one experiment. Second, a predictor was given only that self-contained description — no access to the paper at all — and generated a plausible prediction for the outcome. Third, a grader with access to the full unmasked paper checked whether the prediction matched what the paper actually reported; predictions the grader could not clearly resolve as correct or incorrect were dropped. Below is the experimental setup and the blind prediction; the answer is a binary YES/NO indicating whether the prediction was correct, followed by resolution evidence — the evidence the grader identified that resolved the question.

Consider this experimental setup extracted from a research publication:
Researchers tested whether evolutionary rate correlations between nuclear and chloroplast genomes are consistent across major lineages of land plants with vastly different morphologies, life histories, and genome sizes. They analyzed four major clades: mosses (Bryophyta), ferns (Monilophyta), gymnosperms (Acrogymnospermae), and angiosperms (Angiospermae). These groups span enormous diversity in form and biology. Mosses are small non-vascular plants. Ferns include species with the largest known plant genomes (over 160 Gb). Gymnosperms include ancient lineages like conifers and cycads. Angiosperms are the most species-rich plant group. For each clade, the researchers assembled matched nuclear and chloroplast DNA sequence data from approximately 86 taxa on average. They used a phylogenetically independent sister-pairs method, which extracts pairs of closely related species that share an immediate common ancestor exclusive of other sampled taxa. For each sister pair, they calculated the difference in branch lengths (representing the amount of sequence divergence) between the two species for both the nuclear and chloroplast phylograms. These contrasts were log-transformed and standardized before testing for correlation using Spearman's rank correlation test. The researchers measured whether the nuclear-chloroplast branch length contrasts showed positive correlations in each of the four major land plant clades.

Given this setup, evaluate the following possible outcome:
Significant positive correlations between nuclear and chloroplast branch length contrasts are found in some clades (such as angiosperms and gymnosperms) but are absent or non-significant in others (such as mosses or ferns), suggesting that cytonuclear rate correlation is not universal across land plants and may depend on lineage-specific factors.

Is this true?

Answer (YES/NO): NO